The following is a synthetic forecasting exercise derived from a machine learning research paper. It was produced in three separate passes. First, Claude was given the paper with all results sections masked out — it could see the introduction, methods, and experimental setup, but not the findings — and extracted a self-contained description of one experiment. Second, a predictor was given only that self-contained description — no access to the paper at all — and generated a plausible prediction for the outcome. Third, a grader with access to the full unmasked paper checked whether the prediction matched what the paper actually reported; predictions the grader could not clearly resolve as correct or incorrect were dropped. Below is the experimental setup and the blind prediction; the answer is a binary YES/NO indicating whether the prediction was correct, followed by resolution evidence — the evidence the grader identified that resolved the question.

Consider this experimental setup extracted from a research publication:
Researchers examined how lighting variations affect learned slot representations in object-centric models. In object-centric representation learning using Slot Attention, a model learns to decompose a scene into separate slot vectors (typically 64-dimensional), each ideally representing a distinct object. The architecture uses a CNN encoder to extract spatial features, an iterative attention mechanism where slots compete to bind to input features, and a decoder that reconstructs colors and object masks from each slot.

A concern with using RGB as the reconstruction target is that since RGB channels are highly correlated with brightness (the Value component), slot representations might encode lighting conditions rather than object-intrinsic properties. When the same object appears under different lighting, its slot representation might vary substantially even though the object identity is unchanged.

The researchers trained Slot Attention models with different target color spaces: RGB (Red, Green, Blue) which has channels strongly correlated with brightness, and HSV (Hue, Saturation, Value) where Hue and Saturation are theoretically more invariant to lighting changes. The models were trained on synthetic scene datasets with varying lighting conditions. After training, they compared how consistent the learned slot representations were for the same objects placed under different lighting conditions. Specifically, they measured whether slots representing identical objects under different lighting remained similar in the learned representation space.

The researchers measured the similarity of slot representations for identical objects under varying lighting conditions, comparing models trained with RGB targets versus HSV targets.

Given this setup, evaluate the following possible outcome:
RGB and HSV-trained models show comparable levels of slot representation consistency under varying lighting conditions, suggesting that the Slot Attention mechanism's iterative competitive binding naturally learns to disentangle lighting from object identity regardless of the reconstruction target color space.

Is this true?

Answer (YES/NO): NO